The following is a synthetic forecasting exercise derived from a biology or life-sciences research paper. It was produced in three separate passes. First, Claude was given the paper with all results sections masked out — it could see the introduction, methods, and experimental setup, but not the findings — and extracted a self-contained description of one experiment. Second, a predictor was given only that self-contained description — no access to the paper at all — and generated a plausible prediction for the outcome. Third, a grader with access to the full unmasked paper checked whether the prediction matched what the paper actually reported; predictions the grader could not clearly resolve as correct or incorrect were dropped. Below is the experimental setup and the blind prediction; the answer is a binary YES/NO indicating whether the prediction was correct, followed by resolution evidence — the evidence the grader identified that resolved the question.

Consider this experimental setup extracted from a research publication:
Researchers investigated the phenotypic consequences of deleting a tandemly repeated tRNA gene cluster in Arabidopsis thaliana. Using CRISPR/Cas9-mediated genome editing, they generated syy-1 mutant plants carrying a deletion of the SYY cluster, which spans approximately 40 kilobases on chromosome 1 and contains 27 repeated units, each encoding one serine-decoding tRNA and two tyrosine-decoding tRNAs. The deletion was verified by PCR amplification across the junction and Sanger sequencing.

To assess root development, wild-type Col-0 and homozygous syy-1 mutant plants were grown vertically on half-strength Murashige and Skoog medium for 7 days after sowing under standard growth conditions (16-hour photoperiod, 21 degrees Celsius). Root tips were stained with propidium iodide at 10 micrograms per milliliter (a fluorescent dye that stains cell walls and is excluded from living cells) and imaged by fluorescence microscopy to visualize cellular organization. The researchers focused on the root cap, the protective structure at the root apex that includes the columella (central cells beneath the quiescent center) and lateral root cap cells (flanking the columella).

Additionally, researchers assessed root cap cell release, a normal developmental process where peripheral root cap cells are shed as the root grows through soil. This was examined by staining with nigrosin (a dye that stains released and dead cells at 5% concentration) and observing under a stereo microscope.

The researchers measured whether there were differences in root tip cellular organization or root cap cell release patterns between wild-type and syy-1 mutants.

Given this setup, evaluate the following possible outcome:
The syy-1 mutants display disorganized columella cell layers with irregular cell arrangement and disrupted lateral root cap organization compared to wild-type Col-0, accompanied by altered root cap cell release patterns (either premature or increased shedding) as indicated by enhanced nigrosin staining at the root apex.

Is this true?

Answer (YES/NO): NO